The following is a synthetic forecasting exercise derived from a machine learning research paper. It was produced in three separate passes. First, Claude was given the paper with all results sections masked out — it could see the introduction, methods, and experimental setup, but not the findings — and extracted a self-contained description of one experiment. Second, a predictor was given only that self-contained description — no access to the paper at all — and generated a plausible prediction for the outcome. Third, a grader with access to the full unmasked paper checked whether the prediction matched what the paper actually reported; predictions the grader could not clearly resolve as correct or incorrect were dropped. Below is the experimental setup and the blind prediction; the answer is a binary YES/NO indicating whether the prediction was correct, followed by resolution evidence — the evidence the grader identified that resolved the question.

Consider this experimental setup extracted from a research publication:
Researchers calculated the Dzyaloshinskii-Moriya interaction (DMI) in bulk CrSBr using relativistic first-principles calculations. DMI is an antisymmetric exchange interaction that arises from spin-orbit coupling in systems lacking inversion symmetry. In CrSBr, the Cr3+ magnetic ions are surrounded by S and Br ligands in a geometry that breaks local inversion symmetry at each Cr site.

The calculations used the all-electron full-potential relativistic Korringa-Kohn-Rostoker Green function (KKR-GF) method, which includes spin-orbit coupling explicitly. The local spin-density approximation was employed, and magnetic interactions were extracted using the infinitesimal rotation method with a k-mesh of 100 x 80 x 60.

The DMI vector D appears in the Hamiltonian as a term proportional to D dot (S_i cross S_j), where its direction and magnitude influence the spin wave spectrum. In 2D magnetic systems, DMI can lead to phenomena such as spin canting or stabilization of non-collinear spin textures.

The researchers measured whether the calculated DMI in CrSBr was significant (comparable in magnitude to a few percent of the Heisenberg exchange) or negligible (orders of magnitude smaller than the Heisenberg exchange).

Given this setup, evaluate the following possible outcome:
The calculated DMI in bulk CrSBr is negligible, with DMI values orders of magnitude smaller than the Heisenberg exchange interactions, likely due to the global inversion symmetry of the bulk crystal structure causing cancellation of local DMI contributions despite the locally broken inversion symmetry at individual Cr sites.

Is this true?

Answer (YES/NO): NO